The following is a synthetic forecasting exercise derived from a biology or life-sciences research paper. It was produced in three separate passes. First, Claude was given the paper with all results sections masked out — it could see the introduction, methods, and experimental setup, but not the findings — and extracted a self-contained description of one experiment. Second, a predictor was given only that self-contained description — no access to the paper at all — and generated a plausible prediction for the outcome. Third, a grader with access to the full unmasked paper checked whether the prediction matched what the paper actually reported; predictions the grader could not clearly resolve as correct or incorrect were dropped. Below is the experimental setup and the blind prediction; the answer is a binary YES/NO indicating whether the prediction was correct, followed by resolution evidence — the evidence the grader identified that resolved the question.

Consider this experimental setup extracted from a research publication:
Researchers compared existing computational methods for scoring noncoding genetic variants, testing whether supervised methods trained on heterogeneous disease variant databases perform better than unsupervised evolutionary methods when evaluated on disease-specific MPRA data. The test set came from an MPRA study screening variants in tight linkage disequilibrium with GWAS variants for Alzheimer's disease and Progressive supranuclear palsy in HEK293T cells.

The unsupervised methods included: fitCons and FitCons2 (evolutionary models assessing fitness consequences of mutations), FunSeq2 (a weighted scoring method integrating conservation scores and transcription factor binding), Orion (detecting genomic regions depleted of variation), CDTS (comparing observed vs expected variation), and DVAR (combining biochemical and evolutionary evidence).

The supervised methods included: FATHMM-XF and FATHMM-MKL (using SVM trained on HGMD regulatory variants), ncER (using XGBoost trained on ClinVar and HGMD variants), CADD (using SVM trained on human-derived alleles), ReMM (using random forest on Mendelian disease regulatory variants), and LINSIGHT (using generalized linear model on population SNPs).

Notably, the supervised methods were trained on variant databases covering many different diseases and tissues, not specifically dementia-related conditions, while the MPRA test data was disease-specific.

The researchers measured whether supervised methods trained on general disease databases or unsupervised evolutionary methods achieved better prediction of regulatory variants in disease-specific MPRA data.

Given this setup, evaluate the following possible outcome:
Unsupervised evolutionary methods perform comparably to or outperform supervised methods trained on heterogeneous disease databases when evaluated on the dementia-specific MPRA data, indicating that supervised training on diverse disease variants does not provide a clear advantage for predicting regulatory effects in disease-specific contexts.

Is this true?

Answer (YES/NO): NO